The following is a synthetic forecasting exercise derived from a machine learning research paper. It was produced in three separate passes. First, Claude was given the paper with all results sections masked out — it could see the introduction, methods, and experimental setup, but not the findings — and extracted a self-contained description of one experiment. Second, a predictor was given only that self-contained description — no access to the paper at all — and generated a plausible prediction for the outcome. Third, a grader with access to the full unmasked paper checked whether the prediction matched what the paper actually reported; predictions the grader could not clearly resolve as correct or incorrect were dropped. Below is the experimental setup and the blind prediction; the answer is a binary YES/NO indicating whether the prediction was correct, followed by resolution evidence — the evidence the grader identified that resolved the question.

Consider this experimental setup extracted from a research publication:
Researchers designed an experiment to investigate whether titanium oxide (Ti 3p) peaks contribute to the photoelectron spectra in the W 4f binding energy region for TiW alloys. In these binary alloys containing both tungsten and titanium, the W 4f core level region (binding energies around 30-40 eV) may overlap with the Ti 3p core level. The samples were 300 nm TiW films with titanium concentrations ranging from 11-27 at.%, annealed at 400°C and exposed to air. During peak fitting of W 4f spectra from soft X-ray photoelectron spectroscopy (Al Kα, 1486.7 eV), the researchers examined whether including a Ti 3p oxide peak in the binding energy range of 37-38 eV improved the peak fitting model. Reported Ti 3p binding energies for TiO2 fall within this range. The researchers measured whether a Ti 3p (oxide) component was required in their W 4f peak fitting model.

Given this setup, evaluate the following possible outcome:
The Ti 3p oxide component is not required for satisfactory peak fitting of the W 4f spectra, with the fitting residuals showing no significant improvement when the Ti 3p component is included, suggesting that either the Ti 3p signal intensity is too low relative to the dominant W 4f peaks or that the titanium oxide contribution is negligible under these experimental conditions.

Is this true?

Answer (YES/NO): NO